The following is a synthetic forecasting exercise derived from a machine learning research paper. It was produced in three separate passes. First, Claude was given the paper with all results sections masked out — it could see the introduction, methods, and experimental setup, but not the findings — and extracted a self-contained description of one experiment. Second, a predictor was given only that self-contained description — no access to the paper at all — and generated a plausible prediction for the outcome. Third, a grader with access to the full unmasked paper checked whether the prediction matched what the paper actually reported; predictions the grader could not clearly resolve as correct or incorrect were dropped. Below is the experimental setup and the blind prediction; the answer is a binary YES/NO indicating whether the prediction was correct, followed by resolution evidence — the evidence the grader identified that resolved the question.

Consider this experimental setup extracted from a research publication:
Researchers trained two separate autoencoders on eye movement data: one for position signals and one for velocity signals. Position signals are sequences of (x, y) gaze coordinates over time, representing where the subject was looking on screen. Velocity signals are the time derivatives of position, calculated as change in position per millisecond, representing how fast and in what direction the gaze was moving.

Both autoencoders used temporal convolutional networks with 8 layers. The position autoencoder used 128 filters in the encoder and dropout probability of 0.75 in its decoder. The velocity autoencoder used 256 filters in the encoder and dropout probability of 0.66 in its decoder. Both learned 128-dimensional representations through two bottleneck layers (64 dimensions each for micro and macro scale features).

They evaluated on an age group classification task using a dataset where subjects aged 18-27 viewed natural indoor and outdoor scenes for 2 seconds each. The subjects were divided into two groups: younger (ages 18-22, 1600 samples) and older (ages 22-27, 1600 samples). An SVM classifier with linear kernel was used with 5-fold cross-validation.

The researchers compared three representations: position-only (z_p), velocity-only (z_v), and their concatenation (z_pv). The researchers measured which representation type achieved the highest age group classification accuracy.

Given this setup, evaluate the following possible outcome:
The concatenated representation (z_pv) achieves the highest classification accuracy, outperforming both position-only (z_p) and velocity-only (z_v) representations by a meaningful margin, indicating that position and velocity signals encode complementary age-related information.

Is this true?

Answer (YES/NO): NO